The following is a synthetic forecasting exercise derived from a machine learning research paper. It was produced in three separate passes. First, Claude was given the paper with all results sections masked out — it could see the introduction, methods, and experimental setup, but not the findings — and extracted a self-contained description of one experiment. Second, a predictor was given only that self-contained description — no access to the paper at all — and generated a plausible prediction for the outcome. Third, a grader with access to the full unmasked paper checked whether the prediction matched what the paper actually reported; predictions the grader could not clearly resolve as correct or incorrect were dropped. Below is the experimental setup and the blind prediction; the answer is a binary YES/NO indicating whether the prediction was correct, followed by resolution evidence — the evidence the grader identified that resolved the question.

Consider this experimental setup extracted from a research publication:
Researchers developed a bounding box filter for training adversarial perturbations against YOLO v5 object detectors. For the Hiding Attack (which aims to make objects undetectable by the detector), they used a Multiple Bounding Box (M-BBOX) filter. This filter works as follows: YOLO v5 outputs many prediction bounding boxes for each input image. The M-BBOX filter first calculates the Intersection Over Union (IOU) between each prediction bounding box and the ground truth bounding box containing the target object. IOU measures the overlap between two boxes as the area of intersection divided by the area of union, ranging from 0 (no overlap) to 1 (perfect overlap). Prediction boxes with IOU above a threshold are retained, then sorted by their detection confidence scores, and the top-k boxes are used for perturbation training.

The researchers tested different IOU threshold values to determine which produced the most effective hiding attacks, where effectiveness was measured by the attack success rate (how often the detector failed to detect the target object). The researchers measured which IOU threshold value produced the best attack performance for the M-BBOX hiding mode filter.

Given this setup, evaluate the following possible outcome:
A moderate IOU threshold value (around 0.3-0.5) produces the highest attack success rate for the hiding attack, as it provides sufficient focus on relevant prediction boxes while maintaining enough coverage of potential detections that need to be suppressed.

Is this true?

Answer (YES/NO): YES